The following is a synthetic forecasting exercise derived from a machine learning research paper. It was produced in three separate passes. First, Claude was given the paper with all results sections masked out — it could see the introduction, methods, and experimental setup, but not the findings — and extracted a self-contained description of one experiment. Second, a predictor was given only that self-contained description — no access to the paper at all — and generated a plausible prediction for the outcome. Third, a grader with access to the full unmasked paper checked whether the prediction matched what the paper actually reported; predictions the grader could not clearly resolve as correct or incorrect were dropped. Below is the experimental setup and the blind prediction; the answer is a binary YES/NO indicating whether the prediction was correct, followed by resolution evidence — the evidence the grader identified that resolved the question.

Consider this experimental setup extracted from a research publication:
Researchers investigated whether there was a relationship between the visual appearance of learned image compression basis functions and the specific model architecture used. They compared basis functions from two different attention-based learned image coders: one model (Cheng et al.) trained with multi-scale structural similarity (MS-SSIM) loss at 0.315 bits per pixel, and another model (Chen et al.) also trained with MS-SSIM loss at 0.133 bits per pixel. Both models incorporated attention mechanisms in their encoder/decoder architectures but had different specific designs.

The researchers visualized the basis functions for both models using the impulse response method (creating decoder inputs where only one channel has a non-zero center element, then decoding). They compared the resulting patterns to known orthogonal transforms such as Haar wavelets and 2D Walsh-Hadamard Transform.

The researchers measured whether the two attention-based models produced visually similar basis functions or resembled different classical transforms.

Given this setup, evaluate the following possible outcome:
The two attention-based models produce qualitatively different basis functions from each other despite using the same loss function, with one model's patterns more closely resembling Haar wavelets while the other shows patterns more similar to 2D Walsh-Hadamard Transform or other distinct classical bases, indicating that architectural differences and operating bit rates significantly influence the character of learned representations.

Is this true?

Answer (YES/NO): YES